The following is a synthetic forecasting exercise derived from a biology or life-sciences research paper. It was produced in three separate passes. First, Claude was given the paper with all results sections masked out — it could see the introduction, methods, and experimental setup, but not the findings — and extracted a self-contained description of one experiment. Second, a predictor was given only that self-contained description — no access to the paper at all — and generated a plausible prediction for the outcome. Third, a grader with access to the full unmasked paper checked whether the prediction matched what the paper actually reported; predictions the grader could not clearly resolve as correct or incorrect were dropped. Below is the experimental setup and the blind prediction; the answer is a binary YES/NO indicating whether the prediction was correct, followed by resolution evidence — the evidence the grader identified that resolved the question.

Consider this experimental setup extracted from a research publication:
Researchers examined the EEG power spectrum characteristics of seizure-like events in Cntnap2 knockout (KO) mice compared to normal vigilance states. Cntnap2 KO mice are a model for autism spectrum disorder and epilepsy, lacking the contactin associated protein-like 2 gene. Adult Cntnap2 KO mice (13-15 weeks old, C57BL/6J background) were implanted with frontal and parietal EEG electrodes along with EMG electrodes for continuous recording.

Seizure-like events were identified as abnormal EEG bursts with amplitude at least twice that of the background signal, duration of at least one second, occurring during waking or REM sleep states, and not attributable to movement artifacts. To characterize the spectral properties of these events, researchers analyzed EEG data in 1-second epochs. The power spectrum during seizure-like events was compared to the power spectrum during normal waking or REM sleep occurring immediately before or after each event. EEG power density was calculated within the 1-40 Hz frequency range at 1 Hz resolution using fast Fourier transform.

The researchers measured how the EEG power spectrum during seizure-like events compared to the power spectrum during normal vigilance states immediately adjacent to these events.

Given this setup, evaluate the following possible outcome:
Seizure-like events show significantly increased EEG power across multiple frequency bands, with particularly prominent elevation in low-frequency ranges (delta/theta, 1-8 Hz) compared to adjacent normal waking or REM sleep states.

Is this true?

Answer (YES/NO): NO